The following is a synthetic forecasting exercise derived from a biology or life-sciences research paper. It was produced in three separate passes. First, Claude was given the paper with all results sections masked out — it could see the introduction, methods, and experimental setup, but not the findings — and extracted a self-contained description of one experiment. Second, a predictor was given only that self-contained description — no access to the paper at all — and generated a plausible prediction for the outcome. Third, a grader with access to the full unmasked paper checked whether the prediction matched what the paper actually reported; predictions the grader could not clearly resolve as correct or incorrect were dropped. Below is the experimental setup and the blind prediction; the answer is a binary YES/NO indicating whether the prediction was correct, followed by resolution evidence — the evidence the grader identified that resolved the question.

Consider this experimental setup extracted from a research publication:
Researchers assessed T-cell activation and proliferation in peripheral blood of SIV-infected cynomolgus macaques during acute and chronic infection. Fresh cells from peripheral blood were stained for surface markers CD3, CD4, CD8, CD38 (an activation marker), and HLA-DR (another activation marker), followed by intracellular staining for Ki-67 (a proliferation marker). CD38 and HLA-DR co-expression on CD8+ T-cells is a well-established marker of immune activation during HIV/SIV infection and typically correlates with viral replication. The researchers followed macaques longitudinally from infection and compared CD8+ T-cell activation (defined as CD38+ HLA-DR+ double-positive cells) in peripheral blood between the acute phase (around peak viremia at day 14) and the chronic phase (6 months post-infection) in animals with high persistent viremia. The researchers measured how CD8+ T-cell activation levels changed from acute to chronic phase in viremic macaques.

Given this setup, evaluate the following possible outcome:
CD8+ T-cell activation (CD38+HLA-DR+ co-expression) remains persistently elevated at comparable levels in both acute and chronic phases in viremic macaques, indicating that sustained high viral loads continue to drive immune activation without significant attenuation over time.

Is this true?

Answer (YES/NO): NO